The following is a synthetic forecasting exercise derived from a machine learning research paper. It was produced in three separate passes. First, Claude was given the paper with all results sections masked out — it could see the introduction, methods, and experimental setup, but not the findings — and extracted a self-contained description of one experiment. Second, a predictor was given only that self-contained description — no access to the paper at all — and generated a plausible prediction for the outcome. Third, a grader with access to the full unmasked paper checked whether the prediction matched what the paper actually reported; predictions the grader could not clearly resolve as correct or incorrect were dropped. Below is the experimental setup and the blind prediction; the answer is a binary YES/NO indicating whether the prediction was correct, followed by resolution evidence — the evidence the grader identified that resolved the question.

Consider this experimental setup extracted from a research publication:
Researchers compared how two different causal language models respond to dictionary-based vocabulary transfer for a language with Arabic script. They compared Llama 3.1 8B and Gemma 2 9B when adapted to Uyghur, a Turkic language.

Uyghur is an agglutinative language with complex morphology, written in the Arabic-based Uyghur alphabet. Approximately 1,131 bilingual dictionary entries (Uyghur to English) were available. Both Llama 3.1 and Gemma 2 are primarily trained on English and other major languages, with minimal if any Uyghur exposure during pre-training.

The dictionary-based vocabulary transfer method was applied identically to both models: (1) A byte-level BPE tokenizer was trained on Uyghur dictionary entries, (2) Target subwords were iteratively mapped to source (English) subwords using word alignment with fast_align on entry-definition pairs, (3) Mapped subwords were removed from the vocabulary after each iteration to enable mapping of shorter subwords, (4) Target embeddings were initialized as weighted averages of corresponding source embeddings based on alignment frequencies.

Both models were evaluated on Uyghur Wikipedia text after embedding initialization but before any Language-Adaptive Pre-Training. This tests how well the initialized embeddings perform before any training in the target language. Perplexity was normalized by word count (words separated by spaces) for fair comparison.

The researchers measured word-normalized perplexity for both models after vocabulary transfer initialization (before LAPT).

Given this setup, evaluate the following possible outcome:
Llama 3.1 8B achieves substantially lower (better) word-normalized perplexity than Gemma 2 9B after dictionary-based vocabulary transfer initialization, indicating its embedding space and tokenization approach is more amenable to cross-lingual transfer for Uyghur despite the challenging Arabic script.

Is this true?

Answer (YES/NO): YES